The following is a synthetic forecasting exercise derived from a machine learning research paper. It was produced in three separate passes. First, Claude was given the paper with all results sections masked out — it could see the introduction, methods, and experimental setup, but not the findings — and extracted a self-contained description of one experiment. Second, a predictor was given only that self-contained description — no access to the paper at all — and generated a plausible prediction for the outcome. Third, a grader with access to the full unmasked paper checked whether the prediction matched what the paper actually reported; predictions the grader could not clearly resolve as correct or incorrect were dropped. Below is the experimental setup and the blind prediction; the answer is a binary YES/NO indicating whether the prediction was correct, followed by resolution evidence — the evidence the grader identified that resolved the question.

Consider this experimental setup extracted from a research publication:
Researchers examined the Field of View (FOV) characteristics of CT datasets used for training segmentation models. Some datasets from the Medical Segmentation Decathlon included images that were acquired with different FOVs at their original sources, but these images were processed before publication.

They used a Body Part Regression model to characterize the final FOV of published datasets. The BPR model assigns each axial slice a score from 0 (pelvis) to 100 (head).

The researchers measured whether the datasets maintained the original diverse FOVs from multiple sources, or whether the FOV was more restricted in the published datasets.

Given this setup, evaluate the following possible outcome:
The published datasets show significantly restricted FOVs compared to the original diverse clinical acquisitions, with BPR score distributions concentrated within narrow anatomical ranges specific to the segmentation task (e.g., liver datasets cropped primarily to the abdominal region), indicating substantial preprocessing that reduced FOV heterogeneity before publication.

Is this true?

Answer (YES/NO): YES